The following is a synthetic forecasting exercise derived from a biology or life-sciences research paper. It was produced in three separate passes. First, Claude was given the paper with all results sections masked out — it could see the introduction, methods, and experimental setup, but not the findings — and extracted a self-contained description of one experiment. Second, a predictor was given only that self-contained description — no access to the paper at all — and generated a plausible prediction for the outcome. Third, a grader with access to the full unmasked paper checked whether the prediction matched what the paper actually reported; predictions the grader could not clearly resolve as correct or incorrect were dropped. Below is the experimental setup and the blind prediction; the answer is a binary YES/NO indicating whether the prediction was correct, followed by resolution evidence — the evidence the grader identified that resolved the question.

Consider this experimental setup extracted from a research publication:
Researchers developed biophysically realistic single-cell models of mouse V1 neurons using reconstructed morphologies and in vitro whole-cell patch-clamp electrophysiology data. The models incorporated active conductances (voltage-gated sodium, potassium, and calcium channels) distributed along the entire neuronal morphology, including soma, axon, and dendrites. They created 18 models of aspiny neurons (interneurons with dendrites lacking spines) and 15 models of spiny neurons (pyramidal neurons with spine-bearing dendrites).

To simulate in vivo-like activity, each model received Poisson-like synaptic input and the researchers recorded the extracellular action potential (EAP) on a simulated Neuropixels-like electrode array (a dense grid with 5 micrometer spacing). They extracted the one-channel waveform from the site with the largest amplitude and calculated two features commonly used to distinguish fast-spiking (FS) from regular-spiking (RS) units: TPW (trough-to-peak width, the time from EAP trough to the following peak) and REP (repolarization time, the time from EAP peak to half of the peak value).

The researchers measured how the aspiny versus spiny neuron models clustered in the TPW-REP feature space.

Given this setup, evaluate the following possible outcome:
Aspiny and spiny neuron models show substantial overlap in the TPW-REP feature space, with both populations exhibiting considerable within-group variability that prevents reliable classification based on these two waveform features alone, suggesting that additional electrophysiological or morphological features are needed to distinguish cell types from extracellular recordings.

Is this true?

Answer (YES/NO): NO